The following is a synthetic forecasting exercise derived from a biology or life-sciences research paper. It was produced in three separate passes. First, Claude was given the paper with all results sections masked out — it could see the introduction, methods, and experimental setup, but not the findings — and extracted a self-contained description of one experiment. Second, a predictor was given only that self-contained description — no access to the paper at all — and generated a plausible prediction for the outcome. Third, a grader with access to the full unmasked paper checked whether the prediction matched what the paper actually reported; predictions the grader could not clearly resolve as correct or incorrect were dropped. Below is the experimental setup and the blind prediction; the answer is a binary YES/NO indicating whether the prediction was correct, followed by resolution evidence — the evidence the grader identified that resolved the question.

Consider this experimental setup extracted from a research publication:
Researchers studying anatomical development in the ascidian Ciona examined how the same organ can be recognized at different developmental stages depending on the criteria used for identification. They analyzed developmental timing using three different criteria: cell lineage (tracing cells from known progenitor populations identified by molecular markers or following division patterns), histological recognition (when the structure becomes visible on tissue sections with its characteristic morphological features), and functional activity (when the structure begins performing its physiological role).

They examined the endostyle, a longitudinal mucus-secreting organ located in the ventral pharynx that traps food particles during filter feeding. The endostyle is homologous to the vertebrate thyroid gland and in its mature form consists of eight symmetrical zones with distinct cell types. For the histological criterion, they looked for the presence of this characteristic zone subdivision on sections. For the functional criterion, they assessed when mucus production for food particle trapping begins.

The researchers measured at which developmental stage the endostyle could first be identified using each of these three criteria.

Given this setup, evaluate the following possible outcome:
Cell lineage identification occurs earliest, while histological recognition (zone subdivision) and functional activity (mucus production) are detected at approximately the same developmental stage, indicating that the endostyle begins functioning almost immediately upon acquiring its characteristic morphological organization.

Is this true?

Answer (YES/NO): NO